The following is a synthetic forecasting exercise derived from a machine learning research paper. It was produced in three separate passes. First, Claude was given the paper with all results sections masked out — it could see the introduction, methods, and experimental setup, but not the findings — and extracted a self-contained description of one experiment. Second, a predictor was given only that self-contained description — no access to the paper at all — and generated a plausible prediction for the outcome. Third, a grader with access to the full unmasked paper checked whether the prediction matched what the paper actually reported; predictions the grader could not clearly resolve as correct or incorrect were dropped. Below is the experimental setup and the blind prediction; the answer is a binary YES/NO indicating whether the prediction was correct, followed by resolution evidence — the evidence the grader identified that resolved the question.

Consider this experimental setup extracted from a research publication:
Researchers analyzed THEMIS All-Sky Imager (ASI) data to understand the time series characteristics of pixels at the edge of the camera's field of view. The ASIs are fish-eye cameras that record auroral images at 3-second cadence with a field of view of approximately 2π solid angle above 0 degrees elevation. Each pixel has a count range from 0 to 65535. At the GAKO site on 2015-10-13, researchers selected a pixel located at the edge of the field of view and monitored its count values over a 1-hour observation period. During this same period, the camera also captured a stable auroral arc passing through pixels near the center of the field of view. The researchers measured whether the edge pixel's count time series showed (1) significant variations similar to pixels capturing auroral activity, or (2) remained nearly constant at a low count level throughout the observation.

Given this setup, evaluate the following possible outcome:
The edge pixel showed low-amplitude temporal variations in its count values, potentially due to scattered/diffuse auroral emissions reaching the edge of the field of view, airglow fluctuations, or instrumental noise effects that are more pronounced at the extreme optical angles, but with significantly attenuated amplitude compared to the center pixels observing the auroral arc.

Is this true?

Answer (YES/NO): NO